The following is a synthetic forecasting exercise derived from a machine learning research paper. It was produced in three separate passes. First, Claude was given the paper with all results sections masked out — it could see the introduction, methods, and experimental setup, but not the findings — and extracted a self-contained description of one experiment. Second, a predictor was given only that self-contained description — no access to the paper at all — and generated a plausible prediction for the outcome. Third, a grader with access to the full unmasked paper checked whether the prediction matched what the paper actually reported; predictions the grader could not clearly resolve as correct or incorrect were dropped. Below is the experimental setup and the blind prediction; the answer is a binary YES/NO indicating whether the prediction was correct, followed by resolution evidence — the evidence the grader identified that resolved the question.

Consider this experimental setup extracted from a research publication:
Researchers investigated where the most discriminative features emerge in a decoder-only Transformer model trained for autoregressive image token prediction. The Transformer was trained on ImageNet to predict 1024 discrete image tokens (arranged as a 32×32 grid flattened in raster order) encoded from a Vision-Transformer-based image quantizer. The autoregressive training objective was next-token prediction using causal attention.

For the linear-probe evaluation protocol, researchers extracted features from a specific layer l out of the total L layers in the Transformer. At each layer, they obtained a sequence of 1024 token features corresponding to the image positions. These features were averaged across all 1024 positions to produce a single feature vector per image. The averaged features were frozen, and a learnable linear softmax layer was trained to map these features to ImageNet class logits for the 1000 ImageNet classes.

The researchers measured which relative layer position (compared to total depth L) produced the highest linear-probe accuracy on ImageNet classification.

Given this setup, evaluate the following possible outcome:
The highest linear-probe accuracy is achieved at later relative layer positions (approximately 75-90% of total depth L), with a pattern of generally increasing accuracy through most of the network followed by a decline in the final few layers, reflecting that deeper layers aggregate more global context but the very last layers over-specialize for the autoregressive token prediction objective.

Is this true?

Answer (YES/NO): NO